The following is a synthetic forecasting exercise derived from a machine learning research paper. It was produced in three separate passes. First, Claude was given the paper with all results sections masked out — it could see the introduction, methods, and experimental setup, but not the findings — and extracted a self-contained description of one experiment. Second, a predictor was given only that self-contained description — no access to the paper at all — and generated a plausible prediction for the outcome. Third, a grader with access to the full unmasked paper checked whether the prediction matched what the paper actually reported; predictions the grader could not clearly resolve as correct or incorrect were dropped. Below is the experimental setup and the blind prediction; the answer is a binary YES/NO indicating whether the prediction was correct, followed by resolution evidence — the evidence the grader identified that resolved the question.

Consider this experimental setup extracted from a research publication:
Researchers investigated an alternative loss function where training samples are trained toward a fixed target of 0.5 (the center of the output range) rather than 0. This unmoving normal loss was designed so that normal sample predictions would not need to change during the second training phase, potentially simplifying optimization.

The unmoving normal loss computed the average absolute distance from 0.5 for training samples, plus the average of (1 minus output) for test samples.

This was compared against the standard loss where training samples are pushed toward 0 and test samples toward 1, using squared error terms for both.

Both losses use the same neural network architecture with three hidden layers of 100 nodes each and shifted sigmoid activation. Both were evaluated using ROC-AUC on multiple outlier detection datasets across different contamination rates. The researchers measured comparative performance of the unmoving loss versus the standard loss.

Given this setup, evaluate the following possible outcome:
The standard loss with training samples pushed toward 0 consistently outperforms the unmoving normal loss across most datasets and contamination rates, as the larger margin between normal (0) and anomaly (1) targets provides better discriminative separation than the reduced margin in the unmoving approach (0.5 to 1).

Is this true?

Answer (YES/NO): NO